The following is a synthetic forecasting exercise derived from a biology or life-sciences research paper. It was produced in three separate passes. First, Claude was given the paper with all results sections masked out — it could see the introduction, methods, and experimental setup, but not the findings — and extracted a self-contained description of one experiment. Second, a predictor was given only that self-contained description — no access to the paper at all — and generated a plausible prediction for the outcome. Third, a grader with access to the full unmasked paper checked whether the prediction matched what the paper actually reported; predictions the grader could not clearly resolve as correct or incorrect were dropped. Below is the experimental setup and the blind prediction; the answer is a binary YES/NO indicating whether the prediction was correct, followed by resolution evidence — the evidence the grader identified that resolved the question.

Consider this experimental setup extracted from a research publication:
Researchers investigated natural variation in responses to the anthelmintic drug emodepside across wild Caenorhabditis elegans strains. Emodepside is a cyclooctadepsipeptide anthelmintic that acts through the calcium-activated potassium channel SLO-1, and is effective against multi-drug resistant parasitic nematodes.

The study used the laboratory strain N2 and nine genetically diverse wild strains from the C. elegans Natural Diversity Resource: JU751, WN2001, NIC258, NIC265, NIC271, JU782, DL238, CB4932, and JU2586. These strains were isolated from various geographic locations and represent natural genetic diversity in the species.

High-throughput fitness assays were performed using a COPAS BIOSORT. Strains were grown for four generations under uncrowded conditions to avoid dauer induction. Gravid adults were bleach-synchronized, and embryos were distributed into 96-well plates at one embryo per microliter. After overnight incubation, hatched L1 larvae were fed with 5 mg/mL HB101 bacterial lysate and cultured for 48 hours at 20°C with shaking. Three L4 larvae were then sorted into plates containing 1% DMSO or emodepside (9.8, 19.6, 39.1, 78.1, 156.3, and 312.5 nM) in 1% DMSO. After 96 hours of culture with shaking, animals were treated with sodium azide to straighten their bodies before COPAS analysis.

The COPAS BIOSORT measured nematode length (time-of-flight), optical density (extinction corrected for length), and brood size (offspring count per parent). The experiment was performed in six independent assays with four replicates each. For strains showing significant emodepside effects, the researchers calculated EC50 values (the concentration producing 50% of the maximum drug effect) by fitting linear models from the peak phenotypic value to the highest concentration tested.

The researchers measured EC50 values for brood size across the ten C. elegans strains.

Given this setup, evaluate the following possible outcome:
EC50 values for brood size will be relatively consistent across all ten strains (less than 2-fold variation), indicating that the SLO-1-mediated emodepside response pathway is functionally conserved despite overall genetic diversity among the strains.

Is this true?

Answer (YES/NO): NO